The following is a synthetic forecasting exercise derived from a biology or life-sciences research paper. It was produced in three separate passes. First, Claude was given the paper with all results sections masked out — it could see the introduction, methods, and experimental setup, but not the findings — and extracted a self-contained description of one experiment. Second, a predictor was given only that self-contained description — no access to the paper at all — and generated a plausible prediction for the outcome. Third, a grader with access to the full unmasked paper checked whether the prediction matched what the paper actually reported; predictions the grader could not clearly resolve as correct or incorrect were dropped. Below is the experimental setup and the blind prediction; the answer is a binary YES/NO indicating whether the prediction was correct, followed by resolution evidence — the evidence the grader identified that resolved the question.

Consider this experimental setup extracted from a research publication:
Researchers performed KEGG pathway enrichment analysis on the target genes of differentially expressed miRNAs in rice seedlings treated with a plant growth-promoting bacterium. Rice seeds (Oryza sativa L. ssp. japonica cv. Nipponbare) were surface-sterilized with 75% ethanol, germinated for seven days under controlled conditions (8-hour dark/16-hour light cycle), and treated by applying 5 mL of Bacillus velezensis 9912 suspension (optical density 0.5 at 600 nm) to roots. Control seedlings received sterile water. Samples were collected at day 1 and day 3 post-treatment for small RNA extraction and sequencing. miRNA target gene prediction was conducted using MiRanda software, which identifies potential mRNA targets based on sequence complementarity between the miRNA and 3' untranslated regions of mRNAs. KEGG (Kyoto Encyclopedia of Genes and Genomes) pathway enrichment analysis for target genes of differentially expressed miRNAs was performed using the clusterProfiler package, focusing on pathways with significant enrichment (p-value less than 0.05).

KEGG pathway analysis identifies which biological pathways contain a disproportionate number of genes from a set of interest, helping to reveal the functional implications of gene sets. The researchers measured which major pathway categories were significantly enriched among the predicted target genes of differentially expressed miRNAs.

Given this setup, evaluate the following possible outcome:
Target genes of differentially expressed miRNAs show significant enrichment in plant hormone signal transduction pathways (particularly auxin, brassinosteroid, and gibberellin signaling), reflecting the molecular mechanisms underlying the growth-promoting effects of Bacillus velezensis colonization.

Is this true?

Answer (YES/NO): NO